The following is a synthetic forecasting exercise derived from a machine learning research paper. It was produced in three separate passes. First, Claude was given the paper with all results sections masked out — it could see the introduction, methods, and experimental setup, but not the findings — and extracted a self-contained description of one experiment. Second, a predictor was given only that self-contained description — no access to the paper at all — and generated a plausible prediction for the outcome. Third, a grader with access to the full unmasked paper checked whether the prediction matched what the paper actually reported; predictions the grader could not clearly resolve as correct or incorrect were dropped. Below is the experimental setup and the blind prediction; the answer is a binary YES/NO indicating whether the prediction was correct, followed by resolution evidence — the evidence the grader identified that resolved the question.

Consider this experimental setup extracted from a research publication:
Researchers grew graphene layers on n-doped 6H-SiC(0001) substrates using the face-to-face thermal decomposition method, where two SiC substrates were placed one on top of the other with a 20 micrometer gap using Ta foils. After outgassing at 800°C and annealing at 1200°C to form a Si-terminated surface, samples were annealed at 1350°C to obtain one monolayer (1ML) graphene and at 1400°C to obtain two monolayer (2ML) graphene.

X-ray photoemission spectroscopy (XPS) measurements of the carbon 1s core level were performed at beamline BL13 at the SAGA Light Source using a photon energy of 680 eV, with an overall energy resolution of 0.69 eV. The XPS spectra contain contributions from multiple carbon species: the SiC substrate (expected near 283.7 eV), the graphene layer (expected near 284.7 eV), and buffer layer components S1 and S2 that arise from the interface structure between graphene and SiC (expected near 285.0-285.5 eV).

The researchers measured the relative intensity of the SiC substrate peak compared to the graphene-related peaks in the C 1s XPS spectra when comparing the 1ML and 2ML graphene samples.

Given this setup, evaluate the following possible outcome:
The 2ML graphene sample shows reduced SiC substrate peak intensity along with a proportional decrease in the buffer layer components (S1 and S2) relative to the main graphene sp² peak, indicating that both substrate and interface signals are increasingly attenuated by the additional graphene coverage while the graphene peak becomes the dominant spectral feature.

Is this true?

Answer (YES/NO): YES